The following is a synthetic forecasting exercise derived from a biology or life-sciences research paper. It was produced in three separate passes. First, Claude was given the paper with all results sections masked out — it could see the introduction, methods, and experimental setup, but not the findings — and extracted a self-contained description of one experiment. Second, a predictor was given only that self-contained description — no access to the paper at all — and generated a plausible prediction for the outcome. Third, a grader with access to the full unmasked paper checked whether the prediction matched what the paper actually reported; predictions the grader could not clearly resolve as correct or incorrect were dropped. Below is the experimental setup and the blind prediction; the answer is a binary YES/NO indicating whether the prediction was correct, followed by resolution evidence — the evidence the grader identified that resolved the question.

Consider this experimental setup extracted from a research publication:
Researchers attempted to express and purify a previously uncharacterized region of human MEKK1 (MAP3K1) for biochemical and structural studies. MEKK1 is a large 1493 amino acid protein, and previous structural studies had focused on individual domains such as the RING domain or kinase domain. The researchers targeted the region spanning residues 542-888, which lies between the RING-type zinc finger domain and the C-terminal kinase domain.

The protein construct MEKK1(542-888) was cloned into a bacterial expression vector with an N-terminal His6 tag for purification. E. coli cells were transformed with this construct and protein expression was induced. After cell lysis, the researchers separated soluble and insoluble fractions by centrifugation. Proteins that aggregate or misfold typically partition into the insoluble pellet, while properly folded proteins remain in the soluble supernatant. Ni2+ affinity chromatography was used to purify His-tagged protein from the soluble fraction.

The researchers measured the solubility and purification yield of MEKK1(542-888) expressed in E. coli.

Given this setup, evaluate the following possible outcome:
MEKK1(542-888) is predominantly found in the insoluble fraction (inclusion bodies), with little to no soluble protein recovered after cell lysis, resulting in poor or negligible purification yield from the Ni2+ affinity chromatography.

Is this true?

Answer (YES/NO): NO